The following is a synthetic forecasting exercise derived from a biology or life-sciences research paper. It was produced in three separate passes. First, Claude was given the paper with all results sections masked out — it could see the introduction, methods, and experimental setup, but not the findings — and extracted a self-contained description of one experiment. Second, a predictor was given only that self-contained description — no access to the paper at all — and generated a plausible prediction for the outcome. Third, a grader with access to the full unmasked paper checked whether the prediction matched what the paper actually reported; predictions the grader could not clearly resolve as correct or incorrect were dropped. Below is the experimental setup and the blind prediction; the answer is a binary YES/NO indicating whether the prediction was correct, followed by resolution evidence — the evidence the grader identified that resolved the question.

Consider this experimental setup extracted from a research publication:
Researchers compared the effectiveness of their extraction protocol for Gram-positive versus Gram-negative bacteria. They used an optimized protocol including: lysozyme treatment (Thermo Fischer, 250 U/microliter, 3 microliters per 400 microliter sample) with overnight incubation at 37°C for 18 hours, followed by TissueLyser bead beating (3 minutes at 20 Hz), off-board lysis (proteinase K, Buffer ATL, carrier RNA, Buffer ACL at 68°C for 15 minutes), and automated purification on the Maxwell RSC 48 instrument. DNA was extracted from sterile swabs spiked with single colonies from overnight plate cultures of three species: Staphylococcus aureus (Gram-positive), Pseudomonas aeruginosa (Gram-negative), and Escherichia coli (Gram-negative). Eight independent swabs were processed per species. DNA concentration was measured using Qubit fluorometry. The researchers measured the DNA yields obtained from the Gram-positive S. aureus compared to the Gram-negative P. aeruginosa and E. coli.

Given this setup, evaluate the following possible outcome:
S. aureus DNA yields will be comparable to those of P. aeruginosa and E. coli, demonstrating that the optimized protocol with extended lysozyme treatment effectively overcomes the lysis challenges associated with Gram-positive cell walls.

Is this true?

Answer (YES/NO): YES